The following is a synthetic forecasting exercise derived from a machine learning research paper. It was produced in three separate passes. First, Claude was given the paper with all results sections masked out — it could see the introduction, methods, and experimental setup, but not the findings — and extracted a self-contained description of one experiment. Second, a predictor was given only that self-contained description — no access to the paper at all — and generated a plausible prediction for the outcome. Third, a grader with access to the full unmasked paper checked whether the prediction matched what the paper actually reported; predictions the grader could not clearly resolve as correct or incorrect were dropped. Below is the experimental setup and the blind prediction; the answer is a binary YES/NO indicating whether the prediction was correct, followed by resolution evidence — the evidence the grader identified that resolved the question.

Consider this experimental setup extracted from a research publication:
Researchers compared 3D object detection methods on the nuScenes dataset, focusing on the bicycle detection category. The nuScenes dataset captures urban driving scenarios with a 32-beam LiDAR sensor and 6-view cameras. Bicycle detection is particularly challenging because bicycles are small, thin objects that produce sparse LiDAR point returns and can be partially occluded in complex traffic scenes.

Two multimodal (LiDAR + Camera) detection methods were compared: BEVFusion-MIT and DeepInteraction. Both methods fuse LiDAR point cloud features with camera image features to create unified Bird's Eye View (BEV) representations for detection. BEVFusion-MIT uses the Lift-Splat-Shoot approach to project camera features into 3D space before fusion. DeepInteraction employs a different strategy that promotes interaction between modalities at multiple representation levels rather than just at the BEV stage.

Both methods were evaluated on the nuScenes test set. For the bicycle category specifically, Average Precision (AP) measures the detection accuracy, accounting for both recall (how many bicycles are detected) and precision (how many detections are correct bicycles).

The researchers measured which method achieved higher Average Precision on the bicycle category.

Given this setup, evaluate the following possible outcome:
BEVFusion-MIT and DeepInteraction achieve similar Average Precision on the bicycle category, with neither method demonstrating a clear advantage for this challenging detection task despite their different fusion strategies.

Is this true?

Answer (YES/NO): NO